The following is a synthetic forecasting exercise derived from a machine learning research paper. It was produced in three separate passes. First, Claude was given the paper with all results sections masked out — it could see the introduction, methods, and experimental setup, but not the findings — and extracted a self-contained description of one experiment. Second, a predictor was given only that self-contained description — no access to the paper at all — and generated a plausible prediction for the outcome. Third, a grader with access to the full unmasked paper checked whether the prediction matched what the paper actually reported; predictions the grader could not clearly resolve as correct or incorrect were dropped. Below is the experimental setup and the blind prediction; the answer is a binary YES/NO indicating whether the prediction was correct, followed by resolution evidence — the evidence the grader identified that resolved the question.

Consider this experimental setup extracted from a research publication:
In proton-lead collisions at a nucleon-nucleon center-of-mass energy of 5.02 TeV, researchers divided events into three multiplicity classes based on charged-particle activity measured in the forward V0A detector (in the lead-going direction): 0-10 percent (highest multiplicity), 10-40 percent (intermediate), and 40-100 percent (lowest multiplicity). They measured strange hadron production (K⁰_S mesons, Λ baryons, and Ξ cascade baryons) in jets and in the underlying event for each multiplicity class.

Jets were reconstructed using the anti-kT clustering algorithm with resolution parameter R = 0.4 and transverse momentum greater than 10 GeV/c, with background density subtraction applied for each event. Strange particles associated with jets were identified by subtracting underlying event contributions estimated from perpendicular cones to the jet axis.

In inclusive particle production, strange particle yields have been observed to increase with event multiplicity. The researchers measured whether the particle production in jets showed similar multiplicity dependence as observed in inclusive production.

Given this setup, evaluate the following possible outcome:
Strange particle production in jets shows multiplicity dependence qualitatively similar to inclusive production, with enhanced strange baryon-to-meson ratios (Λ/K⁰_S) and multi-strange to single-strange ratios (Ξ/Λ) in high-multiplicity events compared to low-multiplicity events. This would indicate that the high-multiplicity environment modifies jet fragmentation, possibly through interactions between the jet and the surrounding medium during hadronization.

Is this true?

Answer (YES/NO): NO